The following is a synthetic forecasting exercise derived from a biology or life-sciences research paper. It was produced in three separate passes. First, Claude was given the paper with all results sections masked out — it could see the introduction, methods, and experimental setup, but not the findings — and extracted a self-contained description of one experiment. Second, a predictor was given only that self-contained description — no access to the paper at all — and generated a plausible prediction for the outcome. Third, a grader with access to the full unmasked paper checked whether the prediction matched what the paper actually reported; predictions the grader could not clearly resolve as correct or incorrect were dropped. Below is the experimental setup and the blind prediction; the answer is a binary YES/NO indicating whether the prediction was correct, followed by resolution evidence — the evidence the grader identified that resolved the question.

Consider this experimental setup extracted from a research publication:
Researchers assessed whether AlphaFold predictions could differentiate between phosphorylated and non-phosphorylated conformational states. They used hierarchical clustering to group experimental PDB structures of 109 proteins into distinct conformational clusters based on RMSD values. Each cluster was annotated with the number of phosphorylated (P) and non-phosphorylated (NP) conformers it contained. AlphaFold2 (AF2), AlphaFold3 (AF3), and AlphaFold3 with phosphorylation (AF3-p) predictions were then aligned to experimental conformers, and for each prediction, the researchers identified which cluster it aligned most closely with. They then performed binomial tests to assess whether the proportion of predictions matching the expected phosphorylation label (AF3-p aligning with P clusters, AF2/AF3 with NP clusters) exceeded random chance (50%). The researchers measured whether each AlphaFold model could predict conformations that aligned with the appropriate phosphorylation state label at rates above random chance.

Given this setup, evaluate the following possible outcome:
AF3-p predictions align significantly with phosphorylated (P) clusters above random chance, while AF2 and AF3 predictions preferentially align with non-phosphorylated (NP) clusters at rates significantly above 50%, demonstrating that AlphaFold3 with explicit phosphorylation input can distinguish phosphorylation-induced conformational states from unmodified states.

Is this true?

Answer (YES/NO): NO